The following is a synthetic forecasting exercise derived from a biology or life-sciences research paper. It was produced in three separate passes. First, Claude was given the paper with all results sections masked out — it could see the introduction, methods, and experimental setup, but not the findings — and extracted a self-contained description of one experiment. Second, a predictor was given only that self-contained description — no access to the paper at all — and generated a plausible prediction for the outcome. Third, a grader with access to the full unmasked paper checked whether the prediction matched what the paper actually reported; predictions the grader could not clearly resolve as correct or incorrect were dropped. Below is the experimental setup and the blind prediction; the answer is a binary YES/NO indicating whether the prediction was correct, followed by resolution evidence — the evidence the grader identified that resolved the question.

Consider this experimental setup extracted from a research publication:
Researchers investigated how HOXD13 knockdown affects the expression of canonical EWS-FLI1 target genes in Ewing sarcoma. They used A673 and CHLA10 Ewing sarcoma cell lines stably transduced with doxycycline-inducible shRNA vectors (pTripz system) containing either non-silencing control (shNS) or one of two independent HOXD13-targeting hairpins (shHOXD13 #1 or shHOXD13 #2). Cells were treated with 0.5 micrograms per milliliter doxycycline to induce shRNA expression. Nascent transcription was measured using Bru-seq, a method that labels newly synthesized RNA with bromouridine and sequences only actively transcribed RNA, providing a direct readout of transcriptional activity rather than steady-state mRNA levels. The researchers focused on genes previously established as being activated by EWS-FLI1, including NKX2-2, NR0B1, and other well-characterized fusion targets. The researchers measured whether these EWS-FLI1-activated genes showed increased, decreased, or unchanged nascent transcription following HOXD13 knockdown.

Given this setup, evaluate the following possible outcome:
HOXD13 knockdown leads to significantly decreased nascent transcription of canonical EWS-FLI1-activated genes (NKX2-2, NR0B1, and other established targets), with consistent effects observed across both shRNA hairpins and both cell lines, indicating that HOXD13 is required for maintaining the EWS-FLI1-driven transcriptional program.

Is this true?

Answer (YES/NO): NO